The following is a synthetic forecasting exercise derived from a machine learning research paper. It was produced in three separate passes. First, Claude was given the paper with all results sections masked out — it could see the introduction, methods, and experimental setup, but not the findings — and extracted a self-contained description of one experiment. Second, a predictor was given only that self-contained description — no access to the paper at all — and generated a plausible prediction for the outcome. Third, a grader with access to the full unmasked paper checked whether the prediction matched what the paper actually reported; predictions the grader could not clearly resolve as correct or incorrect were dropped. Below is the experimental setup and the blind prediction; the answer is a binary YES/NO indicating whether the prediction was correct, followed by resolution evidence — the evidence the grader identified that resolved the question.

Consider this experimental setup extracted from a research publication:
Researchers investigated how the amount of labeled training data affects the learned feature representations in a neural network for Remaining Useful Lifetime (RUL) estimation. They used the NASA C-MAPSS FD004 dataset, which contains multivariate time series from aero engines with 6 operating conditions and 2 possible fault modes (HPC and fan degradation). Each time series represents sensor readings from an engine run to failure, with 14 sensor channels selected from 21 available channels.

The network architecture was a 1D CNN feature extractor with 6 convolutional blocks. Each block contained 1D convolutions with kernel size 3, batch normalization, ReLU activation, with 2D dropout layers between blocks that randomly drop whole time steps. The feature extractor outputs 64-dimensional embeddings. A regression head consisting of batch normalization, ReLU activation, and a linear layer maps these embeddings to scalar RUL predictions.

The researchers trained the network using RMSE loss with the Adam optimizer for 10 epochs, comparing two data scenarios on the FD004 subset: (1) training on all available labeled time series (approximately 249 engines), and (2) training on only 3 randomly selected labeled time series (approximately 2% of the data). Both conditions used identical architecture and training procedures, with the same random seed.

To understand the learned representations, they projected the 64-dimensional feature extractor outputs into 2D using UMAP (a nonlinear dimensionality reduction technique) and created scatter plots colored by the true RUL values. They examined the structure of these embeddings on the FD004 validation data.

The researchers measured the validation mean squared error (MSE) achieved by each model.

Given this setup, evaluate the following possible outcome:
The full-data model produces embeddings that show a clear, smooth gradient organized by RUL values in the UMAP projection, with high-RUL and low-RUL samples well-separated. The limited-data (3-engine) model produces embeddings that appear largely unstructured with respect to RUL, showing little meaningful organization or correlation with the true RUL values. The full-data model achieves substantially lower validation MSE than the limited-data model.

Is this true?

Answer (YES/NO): NO